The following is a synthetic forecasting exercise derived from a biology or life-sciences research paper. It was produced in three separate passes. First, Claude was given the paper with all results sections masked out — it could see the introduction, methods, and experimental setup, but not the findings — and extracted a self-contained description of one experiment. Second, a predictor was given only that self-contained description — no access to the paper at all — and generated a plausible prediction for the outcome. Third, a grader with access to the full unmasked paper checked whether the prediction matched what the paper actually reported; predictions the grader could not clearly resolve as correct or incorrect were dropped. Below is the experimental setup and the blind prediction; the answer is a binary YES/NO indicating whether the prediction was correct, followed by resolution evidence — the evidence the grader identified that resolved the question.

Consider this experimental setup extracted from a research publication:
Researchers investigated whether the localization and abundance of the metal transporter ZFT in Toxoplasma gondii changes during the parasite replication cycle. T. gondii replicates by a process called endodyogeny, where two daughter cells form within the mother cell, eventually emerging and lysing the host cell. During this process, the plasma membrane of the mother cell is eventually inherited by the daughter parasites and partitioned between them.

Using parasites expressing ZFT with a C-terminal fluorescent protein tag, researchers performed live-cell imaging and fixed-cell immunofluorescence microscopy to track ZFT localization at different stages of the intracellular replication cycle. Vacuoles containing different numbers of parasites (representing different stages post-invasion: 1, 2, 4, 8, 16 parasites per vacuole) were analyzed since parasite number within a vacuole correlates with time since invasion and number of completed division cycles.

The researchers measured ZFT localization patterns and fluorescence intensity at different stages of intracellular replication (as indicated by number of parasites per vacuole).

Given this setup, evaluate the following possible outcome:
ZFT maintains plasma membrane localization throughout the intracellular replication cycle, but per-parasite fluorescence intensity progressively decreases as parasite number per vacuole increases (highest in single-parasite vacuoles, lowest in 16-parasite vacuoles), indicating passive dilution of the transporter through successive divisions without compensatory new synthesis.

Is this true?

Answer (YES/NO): NO